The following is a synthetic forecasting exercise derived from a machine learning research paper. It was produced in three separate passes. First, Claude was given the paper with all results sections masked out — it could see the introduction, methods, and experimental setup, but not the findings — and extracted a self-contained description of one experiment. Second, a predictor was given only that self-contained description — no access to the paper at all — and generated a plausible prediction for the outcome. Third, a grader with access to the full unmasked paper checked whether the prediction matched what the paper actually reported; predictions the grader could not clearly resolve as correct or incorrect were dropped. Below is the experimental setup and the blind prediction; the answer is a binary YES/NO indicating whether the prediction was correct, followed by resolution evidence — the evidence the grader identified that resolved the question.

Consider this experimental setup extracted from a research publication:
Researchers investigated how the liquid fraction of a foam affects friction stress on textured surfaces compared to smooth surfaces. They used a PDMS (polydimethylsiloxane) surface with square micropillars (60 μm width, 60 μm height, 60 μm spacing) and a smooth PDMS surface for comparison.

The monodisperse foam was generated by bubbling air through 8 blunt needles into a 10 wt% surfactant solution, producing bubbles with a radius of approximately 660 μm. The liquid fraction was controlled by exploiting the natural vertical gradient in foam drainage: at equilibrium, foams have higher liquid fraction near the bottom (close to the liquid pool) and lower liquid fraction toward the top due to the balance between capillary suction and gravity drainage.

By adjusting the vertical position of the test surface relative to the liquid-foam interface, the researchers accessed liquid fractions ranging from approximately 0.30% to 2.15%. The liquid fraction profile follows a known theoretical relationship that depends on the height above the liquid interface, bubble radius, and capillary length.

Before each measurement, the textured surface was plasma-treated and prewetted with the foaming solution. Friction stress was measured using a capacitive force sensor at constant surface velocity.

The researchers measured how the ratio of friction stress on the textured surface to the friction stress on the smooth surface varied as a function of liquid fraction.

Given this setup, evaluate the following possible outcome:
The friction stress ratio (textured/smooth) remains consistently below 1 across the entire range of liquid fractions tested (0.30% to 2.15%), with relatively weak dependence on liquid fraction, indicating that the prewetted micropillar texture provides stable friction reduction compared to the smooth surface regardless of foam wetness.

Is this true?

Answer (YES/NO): NO